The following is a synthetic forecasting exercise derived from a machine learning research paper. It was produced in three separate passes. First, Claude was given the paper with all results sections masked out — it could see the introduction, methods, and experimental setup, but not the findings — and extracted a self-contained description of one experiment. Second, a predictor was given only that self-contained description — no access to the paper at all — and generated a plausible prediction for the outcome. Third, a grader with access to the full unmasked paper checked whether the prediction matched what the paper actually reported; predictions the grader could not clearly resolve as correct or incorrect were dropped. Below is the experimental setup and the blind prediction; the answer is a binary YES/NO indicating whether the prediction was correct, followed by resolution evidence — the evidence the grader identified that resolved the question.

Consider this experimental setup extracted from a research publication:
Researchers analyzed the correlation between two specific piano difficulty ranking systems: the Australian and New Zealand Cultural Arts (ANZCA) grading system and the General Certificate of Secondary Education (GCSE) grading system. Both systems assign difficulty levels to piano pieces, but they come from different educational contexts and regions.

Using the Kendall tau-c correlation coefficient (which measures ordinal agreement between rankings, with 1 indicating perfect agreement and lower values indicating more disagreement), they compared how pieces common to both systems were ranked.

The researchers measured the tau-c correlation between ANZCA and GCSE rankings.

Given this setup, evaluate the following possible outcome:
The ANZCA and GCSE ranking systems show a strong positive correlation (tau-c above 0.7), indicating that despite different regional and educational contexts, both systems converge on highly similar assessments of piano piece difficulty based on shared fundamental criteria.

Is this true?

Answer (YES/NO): NO